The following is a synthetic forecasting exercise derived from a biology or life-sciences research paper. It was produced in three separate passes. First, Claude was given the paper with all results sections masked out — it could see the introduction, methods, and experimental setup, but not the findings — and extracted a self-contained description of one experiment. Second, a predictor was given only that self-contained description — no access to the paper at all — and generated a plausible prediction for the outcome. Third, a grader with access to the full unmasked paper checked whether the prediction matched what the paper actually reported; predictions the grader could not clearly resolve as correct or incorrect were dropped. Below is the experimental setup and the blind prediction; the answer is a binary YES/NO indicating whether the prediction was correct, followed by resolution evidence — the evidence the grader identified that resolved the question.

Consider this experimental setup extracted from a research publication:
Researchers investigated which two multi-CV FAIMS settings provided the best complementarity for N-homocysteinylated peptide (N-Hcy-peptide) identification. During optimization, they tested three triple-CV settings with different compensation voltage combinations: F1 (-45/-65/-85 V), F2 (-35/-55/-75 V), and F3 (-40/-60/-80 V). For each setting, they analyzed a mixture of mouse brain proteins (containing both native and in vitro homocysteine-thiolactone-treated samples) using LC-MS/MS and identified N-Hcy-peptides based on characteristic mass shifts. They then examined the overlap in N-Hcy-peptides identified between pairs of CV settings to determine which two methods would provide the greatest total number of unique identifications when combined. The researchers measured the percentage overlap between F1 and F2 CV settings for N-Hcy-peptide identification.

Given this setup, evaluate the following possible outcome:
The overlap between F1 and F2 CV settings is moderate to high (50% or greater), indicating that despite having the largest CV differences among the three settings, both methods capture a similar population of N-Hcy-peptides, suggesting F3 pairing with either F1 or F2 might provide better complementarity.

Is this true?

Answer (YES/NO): NO